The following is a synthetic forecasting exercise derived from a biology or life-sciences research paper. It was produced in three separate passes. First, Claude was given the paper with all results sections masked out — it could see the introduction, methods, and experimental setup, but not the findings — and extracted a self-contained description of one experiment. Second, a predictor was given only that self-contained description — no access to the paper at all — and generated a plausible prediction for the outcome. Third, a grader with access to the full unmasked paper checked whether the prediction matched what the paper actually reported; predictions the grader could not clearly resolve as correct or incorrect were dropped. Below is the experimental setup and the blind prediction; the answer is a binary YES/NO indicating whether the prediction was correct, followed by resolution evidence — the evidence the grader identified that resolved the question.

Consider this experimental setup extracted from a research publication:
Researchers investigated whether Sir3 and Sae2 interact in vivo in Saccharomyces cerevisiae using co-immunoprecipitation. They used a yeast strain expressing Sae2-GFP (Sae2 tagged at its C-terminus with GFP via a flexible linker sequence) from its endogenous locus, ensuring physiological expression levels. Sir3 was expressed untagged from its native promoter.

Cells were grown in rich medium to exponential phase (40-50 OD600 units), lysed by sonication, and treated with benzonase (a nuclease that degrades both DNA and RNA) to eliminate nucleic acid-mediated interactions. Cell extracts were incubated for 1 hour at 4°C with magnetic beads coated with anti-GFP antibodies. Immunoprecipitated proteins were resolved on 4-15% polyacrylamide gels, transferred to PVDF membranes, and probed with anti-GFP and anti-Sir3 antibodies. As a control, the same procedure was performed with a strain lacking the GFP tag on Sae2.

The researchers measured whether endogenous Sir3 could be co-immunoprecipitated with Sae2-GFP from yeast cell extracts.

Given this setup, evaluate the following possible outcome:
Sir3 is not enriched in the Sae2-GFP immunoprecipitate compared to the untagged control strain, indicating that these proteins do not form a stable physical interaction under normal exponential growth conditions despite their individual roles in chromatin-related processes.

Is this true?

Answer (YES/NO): NO